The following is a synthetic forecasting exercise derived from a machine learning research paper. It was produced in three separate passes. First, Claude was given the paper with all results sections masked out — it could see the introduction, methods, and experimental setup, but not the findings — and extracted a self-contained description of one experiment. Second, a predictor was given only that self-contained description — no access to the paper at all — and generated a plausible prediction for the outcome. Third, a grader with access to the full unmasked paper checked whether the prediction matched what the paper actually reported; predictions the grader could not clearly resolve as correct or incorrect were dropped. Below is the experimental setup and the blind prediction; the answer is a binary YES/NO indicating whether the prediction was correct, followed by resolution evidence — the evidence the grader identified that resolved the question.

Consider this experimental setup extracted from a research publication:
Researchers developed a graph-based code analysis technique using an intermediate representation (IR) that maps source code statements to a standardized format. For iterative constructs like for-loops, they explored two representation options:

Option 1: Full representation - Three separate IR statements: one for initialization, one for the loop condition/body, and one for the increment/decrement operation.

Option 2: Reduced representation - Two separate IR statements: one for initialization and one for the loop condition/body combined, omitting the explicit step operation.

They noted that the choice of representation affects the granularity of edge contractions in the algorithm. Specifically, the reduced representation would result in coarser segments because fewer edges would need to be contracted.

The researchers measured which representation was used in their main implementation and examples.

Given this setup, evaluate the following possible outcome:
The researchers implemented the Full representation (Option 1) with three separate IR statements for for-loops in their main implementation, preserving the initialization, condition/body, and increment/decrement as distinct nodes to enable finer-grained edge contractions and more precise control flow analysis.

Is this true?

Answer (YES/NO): YES